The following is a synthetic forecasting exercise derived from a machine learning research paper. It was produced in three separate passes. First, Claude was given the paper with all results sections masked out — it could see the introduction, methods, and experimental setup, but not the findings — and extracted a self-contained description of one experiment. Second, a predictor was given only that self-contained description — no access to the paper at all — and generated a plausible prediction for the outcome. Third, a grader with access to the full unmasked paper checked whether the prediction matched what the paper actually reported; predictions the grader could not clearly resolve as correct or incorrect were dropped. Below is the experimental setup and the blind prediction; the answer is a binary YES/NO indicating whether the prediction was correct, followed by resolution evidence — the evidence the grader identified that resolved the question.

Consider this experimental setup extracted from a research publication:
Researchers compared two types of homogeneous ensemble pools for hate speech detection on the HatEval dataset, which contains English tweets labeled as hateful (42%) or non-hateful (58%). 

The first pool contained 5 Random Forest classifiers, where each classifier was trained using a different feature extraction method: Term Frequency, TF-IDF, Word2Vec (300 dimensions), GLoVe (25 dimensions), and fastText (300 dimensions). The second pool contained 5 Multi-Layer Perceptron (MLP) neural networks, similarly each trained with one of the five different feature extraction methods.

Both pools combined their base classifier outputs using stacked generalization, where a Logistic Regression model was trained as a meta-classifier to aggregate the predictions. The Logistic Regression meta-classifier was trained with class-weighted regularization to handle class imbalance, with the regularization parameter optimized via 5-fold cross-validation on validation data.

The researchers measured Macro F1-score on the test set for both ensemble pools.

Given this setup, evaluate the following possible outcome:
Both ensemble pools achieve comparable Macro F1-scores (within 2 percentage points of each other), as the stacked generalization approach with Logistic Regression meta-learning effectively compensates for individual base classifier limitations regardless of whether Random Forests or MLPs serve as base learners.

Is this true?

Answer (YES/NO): NO